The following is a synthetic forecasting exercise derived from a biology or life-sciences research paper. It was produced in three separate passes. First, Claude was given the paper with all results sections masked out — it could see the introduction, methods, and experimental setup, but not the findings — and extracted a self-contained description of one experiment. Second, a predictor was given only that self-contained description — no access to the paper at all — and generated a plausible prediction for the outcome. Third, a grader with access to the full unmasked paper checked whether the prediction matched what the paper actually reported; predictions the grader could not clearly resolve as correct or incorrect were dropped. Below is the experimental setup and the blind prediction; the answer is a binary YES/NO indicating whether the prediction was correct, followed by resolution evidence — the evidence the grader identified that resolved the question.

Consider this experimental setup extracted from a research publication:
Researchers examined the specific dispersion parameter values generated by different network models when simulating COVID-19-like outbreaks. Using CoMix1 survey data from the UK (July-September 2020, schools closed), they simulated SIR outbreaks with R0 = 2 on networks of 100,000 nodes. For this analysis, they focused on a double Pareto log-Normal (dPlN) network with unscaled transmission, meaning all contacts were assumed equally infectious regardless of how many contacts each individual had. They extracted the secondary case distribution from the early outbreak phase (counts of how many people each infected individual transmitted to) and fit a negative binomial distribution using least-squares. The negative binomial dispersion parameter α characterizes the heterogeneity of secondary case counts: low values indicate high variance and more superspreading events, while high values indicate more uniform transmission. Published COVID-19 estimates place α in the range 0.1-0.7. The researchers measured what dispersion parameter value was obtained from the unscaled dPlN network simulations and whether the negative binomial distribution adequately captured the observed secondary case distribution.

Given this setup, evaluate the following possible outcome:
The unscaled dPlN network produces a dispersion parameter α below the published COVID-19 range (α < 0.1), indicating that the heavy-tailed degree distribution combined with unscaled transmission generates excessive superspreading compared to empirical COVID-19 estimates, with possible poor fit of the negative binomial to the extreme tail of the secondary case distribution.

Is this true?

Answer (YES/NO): YES